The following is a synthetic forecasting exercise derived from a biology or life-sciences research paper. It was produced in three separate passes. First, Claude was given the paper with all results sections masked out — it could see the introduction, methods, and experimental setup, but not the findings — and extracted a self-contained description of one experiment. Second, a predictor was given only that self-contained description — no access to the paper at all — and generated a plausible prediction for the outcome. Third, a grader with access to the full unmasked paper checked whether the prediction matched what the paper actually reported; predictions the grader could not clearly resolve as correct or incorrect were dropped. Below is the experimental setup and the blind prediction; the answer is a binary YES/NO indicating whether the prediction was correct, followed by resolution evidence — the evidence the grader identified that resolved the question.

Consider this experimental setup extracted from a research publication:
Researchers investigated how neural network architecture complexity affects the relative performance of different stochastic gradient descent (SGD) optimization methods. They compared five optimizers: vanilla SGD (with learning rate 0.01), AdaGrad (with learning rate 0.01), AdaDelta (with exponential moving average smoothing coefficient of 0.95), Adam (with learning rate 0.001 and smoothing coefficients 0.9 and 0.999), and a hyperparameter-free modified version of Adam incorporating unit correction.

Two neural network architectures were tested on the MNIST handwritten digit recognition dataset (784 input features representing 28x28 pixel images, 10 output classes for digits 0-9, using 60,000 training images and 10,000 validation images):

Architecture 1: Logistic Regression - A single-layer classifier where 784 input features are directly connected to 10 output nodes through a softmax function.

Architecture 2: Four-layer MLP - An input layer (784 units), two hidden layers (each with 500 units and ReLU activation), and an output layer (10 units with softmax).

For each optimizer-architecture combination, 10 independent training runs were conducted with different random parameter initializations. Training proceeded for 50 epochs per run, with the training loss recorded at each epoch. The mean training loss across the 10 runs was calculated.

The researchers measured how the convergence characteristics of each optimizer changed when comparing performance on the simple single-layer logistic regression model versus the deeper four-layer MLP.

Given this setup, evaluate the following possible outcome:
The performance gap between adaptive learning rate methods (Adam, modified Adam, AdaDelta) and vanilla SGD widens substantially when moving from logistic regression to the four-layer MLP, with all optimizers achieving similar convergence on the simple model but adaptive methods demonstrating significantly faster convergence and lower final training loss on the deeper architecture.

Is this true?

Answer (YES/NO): NO